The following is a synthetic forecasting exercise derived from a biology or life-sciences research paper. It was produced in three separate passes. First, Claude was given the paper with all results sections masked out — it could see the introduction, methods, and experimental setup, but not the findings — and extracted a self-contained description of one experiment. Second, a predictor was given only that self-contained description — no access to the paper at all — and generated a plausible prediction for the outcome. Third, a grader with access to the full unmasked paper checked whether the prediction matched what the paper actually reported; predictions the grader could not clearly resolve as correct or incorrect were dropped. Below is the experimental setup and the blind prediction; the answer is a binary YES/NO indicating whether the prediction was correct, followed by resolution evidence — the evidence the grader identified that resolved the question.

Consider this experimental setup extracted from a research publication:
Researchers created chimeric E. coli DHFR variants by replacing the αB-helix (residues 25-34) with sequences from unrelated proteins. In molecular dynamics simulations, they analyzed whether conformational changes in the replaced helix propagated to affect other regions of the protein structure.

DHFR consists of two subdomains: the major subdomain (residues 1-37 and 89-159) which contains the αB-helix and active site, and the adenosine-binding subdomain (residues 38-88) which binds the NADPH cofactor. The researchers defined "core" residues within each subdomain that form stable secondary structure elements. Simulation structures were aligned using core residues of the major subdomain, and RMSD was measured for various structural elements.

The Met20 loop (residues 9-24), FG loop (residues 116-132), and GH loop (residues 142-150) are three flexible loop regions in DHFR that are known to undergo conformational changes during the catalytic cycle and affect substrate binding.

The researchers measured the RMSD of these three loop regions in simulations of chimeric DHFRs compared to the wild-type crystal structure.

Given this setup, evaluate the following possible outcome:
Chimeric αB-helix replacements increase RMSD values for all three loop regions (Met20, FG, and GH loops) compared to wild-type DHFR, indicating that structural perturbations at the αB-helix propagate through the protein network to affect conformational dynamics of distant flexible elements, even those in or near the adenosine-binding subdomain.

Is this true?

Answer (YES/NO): NO